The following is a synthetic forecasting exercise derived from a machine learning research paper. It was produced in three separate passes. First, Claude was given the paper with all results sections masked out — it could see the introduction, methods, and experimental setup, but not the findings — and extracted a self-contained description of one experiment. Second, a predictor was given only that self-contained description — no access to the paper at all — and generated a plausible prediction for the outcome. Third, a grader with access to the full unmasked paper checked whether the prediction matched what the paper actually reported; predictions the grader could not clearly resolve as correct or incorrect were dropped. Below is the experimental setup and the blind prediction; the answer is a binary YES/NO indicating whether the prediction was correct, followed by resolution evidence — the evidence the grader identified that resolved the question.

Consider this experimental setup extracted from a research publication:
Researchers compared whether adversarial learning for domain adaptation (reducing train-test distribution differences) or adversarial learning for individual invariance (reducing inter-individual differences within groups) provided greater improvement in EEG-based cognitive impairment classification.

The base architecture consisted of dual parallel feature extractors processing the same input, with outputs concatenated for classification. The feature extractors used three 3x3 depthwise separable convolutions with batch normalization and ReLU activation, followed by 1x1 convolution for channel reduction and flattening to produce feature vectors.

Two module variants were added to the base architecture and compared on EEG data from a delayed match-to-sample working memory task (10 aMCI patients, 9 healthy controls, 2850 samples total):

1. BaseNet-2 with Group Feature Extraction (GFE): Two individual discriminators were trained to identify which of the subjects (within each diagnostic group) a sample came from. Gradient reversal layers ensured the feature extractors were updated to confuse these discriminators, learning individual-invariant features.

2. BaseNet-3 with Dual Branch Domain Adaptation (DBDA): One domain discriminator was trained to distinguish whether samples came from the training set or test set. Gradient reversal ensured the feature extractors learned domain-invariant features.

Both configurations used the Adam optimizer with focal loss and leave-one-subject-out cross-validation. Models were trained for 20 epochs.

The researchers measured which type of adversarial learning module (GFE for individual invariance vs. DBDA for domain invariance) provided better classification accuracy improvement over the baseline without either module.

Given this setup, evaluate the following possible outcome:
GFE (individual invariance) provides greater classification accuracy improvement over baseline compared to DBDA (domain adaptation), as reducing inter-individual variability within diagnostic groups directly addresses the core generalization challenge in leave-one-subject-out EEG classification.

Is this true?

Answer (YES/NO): NO